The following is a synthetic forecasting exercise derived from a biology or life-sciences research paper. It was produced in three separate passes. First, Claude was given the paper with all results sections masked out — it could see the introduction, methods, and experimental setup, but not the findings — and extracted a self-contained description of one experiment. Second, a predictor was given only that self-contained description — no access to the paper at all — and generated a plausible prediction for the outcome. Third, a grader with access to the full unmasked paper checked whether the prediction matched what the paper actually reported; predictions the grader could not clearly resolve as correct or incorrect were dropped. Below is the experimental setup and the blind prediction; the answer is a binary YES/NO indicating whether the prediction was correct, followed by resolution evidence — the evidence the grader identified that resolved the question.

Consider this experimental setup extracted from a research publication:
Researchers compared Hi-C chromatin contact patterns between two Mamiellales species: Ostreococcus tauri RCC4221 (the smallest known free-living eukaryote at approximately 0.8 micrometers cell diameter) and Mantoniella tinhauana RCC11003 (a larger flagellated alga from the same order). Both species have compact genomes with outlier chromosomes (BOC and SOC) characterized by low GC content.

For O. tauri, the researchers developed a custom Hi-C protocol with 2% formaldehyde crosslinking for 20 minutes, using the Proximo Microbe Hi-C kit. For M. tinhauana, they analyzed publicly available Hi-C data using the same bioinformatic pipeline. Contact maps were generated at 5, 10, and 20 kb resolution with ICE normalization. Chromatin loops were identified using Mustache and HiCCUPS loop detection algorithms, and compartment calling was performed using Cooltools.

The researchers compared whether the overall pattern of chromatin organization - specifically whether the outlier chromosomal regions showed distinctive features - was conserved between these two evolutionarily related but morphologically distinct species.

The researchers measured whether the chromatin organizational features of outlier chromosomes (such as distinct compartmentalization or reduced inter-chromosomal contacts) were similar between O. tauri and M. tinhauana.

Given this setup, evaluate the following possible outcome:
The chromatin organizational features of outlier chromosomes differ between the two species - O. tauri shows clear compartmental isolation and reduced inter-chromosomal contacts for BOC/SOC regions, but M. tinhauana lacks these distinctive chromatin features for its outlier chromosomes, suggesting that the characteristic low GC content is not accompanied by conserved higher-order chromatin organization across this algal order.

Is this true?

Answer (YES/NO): NO